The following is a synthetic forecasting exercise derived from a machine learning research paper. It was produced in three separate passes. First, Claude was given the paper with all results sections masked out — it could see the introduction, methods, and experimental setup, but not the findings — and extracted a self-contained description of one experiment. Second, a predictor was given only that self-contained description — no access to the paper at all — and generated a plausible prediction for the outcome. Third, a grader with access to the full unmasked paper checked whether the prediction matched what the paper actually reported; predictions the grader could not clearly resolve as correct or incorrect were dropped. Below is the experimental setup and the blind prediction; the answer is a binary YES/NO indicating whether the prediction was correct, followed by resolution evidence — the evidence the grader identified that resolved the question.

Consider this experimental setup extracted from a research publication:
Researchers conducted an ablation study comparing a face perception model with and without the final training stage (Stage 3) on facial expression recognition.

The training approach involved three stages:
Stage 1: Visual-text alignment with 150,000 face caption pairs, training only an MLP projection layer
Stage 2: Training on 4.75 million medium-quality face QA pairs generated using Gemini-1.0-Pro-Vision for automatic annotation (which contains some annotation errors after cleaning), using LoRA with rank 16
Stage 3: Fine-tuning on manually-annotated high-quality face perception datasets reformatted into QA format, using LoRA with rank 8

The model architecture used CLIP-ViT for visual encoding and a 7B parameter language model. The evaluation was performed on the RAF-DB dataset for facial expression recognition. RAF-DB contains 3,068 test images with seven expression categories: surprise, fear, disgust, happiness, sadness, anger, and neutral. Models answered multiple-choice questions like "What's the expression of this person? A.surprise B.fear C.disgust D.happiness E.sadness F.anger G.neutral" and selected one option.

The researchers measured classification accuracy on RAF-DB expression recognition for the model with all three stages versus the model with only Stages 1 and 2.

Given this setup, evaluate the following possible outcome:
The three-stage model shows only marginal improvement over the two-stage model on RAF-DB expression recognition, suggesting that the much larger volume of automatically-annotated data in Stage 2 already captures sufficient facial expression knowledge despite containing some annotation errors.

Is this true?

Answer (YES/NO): NO